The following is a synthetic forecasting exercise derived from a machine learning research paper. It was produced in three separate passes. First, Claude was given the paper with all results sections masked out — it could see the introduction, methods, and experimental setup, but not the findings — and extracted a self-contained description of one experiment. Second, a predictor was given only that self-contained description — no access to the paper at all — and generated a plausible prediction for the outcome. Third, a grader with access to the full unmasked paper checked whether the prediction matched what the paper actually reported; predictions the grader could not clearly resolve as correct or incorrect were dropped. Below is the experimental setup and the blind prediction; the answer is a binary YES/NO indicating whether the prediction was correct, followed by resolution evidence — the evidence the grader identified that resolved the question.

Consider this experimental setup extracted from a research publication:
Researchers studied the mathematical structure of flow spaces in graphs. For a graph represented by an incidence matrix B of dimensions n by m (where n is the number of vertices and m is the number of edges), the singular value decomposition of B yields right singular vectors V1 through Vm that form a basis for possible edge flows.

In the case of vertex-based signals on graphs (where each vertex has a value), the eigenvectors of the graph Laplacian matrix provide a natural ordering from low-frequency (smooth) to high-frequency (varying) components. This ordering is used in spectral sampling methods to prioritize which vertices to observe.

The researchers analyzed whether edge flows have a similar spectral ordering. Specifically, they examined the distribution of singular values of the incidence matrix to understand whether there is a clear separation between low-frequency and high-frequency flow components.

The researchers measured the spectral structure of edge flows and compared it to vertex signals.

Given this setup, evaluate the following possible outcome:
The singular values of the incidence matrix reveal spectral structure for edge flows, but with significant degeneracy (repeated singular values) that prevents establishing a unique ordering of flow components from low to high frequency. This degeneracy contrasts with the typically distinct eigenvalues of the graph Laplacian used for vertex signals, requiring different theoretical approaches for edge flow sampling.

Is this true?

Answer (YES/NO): YES